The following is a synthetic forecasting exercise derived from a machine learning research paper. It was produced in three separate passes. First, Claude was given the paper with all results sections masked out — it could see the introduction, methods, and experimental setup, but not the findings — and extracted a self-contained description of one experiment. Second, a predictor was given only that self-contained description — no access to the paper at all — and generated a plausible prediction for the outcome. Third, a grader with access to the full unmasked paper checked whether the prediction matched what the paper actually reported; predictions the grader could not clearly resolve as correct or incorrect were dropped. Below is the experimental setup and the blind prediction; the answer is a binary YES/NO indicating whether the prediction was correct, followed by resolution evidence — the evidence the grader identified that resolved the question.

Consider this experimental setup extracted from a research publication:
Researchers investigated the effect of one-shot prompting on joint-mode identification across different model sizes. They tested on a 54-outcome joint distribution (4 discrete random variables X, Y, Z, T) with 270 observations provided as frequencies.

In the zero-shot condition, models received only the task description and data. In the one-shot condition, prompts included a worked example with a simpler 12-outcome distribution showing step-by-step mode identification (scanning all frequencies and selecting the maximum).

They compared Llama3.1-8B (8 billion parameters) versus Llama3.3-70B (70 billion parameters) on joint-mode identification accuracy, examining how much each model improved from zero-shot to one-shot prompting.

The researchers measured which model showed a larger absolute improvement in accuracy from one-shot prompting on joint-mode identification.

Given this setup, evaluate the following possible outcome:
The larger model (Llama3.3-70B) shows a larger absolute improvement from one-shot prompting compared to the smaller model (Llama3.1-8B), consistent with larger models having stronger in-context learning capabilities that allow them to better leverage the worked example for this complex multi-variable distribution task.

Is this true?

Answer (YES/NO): NO